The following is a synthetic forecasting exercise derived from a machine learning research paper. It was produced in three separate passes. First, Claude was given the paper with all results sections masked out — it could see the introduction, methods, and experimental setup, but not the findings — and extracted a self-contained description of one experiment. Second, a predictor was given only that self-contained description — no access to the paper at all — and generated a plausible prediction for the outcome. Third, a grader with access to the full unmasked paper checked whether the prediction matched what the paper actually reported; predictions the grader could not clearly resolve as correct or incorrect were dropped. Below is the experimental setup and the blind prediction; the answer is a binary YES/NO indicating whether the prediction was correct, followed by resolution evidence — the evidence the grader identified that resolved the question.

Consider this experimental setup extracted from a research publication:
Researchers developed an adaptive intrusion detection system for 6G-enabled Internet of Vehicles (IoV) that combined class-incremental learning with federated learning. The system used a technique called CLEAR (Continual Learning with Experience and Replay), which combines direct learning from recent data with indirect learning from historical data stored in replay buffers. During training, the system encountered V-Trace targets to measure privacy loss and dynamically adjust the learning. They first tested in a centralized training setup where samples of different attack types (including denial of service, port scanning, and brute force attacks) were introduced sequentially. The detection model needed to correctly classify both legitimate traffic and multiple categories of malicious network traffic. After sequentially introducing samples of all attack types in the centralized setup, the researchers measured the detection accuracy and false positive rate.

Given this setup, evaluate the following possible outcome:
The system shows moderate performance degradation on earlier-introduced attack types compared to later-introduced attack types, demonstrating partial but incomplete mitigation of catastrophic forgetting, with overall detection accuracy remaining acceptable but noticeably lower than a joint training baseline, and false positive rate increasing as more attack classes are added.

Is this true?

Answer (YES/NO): NO